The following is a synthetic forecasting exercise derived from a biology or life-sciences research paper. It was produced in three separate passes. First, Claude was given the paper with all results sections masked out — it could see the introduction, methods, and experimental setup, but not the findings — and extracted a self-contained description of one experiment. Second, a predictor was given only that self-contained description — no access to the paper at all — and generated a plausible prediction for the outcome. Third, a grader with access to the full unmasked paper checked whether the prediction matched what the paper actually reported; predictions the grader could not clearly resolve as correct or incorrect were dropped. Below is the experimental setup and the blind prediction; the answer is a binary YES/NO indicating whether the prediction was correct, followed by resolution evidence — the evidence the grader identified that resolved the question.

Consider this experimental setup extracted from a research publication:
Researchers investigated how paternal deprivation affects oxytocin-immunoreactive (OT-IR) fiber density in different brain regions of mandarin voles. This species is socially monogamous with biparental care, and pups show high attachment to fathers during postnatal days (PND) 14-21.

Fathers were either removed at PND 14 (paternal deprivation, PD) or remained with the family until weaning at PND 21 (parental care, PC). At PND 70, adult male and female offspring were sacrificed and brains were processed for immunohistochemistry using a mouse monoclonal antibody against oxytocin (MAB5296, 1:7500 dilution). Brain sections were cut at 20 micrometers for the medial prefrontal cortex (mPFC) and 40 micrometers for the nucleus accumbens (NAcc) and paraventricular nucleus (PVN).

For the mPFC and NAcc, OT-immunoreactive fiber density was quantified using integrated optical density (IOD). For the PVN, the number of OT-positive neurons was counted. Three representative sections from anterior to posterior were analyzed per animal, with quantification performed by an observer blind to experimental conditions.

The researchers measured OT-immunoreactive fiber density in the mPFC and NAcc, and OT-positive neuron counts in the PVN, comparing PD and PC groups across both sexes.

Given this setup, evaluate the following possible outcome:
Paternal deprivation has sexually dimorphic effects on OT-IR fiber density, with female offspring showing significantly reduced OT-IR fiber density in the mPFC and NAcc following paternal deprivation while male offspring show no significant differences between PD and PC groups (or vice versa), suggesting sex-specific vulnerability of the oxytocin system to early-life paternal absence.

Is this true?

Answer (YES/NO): NO